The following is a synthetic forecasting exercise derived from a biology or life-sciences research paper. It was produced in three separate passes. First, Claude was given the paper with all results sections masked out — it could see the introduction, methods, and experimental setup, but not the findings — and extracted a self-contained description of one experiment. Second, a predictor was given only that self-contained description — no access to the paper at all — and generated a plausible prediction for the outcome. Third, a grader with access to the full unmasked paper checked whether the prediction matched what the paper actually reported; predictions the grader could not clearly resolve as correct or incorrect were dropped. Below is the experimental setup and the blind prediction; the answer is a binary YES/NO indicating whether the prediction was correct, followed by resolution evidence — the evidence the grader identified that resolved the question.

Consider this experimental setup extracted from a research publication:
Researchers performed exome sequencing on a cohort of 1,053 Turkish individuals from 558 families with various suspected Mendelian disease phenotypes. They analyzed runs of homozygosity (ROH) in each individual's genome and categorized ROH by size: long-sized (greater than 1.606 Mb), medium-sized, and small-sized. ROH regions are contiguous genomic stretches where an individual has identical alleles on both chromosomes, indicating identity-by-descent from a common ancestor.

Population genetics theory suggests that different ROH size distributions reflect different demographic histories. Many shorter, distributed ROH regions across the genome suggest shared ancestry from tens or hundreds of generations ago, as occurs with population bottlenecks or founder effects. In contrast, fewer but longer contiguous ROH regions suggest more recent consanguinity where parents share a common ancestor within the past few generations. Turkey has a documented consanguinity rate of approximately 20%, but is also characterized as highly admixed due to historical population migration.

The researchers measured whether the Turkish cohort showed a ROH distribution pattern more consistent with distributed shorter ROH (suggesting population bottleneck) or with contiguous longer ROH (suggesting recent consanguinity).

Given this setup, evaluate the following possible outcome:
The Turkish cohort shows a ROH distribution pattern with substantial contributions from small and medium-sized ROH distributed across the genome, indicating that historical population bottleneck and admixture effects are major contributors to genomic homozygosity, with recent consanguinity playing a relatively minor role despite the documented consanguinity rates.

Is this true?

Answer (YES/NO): NO